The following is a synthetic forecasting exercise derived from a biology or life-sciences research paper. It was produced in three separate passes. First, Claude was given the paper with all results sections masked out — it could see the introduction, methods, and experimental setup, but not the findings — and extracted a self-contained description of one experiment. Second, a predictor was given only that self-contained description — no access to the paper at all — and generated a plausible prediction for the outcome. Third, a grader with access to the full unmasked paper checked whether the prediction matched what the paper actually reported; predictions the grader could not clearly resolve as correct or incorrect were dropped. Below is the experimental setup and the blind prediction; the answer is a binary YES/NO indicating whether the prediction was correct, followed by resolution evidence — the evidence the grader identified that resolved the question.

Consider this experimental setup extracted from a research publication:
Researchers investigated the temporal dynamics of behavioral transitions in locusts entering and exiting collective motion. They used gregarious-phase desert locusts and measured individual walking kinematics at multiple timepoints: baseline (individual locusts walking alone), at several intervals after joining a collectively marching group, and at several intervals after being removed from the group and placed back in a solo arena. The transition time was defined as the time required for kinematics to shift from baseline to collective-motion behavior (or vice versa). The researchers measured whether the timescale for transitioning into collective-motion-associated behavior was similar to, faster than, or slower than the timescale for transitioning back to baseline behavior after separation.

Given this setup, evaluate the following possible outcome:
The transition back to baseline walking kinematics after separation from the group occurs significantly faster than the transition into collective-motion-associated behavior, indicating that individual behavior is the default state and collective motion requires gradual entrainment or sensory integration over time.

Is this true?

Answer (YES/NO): NO